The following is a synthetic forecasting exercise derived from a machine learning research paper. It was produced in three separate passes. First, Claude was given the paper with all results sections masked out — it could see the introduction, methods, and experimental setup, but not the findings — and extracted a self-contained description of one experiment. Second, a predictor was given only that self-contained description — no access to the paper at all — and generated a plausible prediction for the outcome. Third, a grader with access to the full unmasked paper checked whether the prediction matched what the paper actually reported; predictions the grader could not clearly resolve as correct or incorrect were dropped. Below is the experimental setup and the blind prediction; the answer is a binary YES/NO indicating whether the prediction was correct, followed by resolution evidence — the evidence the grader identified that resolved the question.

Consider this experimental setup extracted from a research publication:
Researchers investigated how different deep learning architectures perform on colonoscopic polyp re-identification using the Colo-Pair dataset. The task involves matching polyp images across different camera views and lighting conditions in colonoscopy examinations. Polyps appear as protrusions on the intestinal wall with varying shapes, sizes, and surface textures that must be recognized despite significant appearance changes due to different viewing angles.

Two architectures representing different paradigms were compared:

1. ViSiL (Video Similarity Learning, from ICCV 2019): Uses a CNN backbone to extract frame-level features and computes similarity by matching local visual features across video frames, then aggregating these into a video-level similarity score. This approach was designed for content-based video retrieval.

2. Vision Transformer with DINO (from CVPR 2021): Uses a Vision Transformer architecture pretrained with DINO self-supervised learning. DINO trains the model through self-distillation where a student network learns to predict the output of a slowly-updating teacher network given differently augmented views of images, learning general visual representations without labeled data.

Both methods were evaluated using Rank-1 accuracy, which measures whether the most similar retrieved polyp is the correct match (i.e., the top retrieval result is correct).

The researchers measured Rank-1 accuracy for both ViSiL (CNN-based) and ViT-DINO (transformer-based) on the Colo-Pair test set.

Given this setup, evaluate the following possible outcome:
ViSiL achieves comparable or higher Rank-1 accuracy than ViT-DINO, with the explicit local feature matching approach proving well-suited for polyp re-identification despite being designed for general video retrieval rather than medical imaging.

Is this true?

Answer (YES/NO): YES